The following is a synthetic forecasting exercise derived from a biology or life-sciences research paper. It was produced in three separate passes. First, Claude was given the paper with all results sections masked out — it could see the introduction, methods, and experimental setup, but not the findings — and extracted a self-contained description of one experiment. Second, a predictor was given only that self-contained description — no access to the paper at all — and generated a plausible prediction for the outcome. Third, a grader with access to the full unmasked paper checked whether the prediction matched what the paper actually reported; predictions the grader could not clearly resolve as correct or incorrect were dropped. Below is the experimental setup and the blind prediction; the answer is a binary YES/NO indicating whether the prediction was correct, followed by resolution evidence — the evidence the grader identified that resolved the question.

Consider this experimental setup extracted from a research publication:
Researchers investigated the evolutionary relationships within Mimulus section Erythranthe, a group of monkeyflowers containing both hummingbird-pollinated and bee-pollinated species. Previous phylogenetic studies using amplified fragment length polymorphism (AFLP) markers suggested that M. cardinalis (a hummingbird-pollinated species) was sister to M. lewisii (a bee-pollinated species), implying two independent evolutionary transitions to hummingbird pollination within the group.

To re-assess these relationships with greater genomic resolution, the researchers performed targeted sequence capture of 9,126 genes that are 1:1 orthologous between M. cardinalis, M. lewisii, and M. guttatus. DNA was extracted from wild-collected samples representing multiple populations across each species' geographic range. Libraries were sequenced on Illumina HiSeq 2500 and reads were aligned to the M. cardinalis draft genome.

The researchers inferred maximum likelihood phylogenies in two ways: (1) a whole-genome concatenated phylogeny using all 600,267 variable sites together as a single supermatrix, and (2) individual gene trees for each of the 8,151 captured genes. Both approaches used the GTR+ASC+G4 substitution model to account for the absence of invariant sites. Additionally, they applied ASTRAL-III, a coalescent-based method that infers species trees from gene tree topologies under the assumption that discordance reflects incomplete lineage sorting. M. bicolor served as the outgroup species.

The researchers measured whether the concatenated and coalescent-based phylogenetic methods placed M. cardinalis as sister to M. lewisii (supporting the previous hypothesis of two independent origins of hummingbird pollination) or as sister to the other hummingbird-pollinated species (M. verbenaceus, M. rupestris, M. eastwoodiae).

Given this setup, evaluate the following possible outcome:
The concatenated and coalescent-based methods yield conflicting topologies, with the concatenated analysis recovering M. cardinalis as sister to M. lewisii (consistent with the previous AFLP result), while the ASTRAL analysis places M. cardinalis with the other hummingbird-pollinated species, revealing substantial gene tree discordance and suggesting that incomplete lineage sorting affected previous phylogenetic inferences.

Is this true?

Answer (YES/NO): NO